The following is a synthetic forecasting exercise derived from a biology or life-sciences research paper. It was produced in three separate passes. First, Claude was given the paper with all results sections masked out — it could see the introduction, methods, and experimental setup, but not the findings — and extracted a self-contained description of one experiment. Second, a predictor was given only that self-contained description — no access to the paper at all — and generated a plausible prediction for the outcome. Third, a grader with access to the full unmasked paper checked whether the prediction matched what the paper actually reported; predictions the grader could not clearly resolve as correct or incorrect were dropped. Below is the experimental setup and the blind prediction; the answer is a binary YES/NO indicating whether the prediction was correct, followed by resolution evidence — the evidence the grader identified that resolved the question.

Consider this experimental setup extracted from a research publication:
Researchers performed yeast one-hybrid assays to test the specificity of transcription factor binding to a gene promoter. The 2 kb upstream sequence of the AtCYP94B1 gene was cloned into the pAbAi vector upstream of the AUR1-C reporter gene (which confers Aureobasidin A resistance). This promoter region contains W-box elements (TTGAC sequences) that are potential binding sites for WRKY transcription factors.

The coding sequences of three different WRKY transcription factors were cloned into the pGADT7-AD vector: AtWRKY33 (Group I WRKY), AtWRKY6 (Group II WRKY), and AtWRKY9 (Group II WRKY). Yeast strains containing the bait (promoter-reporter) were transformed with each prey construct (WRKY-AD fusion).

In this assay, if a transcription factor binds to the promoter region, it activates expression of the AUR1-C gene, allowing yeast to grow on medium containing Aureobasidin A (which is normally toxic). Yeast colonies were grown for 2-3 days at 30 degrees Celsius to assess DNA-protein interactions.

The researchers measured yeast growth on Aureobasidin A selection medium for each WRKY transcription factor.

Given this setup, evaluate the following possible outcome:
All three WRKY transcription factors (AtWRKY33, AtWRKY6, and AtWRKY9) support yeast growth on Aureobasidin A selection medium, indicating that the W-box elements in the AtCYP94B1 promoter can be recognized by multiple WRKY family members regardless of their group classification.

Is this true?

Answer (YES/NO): NO